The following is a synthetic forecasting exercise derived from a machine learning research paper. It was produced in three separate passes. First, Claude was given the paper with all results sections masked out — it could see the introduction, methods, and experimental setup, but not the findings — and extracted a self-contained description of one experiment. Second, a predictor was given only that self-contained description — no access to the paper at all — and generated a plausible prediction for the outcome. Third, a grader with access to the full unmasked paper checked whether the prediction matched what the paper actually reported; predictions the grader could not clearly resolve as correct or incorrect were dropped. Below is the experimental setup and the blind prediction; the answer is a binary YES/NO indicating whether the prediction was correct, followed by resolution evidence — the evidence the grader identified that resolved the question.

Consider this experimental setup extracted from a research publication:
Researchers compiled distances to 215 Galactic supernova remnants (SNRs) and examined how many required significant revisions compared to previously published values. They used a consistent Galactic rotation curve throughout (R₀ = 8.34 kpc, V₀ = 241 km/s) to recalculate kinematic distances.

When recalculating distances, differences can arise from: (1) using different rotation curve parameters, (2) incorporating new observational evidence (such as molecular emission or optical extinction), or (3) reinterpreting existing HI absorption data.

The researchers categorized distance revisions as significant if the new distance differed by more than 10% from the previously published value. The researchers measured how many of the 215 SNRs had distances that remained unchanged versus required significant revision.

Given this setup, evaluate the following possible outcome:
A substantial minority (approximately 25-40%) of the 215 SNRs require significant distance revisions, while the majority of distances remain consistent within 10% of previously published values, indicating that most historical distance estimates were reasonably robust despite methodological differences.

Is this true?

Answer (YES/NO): NO